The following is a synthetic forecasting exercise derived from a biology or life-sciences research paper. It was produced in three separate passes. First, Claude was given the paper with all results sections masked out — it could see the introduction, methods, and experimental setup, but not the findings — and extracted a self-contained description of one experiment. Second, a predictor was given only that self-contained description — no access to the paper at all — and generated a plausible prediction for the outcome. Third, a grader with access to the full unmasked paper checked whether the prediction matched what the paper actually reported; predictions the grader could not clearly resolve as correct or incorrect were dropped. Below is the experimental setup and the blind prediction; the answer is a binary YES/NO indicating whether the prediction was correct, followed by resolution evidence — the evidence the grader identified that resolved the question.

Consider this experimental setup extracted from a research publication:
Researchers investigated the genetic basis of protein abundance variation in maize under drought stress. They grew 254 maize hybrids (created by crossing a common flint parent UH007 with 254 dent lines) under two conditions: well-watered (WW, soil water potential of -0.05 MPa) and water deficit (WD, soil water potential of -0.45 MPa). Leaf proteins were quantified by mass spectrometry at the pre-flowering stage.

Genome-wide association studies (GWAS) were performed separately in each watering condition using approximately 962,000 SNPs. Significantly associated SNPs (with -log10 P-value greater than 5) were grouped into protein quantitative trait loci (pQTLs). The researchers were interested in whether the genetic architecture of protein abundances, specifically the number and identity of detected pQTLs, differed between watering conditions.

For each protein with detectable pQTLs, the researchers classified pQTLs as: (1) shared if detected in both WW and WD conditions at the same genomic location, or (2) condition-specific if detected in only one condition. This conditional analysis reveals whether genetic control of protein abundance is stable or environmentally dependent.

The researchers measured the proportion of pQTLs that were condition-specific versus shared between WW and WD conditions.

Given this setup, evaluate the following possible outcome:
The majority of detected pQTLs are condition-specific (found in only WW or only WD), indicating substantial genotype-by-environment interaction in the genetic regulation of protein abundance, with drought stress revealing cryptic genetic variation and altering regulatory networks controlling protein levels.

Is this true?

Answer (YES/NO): YES